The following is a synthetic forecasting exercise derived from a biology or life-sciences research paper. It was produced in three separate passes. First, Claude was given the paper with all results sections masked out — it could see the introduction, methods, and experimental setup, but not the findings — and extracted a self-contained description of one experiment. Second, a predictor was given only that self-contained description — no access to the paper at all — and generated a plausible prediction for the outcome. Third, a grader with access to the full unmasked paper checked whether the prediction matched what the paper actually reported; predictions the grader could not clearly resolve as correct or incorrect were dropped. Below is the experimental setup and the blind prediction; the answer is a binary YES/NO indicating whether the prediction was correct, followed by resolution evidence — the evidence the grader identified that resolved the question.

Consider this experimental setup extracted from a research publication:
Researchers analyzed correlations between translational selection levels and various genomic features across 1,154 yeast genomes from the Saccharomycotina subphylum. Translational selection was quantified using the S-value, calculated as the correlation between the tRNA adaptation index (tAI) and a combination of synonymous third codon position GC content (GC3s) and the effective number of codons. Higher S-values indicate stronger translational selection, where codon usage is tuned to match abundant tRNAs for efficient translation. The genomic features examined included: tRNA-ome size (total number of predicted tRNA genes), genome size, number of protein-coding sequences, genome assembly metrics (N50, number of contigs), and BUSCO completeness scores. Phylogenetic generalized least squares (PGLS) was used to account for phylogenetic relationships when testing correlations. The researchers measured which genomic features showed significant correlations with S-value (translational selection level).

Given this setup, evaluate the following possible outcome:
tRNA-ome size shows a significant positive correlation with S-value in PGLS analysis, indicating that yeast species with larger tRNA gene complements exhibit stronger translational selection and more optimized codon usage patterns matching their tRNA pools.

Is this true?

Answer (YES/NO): YES